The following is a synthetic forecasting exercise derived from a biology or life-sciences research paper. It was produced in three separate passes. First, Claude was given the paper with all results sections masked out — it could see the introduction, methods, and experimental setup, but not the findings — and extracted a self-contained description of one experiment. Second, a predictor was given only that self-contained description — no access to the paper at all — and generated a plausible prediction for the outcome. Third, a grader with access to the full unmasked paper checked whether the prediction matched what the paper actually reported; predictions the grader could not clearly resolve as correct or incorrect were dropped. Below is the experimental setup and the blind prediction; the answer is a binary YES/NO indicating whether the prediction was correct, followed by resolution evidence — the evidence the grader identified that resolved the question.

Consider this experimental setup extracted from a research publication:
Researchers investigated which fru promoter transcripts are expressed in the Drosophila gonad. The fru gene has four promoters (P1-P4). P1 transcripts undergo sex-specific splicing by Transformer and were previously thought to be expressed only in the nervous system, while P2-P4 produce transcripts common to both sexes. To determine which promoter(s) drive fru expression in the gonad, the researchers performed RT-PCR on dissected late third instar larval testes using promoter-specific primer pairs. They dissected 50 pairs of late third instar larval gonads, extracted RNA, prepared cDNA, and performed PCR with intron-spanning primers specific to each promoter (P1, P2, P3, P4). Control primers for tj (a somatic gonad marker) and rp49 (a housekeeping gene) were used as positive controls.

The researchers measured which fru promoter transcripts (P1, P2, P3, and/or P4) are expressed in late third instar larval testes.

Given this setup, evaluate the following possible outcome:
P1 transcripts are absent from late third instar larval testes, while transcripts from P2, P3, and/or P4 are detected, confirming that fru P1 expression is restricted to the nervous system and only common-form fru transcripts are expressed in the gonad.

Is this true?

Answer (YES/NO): YES